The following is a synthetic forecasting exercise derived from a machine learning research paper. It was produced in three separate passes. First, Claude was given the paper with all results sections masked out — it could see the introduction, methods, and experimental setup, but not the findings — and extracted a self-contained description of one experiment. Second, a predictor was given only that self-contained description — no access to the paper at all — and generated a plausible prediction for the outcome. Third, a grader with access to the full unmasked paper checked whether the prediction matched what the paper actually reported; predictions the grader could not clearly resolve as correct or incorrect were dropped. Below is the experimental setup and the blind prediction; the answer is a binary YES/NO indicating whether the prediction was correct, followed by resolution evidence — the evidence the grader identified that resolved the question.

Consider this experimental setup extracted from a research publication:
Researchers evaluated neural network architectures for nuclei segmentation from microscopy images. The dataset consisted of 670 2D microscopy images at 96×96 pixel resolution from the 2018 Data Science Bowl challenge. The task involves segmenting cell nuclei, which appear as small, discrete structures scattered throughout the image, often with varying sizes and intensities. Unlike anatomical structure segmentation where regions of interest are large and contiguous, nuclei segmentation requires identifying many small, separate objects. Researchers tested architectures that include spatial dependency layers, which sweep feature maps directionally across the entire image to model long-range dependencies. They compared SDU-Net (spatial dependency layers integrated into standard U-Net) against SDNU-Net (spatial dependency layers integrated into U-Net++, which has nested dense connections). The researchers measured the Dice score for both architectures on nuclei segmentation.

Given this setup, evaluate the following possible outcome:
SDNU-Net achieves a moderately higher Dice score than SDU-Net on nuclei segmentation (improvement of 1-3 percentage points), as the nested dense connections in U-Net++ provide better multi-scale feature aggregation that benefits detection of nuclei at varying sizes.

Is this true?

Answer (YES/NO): NO